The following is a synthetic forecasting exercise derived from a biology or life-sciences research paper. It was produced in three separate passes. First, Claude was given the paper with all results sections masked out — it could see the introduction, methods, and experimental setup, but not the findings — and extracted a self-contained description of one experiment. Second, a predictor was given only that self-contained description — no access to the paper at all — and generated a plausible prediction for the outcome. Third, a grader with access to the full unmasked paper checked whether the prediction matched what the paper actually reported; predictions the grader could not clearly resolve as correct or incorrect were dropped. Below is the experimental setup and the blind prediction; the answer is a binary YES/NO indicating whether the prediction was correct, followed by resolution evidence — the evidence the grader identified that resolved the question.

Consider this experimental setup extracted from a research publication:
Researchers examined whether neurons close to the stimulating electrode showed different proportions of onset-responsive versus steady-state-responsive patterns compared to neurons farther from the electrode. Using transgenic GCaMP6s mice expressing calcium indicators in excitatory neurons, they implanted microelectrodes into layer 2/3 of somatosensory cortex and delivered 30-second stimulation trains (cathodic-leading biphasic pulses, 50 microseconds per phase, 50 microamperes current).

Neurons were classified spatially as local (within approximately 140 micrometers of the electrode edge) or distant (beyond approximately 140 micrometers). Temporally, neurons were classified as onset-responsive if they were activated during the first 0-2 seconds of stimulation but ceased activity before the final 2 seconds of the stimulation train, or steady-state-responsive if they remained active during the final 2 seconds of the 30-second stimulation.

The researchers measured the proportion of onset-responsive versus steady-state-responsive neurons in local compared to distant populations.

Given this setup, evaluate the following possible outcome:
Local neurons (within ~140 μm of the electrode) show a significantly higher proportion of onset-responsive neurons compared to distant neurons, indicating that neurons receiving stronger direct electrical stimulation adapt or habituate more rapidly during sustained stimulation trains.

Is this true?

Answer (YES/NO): NO